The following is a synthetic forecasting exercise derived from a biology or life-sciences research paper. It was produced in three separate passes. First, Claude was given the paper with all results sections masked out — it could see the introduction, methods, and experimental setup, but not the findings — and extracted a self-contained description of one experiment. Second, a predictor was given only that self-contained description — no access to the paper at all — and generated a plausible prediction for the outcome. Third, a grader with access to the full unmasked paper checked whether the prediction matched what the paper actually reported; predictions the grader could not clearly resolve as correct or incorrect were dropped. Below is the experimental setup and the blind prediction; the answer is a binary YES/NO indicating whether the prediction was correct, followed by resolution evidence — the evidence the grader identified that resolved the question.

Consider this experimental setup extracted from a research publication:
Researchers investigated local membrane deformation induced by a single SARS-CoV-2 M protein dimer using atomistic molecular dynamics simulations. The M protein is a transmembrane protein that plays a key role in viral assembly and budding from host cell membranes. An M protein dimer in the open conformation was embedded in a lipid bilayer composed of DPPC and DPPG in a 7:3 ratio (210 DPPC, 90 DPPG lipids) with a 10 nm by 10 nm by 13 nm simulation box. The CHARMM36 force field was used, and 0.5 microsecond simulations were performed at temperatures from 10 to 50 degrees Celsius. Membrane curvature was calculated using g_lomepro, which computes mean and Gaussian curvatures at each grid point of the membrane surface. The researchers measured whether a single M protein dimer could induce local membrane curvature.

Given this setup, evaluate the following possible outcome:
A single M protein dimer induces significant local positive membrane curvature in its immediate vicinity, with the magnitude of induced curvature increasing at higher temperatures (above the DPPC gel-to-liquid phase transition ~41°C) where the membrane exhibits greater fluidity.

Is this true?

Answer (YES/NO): NO